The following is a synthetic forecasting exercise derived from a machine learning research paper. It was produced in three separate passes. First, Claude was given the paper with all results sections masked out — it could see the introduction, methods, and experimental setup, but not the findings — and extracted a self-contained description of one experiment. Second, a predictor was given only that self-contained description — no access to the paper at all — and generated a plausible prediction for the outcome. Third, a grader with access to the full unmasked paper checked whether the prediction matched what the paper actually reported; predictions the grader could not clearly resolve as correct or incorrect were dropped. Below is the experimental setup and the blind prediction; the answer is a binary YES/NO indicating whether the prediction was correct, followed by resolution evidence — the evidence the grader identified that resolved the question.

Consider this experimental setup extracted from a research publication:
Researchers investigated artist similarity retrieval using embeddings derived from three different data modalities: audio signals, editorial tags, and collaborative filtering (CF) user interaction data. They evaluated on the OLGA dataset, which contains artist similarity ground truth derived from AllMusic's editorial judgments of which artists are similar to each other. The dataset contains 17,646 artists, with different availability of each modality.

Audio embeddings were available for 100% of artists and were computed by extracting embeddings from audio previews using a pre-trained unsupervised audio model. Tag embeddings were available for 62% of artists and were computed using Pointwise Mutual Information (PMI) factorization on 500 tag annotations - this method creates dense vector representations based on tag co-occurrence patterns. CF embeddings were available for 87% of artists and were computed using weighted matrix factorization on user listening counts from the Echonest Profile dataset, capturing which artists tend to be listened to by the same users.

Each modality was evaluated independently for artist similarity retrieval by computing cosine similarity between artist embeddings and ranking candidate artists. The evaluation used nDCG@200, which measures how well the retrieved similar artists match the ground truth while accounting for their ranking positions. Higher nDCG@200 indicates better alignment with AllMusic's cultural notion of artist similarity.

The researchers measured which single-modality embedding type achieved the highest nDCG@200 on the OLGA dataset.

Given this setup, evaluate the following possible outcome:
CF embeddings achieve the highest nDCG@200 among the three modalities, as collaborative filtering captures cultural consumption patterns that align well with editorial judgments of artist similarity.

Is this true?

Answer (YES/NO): NO